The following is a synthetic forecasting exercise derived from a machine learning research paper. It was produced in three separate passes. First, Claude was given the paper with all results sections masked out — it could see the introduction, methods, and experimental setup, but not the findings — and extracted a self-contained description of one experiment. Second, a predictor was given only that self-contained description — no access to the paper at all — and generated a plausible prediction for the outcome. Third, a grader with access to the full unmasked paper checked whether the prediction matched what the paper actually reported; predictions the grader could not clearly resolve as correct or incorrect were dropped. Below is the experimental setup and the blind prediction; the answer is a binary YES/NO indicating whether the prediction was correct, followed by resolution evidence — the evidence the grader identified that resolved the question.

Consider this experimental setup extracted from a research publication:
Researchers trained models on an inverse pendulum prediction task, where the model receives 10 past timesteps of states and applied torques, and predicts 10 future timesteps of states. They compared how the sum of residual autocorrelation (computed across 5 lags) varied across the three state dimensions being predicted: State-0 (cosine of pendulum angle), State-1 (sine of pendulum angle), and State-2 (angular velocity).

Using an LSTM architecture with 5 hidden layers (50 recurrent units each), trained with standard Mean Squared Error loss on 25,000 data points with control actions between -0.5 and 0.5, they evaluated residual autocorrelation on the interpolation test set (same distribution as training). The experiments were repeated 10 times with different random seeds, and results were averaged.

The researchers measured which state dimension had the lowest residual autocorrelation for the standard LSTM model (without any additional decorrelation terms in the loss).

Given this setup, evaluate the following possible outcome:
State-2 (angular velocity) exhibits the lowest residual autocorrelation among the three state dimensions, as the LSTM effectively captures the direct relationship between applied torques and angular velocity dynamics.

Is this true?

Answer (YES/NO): YES